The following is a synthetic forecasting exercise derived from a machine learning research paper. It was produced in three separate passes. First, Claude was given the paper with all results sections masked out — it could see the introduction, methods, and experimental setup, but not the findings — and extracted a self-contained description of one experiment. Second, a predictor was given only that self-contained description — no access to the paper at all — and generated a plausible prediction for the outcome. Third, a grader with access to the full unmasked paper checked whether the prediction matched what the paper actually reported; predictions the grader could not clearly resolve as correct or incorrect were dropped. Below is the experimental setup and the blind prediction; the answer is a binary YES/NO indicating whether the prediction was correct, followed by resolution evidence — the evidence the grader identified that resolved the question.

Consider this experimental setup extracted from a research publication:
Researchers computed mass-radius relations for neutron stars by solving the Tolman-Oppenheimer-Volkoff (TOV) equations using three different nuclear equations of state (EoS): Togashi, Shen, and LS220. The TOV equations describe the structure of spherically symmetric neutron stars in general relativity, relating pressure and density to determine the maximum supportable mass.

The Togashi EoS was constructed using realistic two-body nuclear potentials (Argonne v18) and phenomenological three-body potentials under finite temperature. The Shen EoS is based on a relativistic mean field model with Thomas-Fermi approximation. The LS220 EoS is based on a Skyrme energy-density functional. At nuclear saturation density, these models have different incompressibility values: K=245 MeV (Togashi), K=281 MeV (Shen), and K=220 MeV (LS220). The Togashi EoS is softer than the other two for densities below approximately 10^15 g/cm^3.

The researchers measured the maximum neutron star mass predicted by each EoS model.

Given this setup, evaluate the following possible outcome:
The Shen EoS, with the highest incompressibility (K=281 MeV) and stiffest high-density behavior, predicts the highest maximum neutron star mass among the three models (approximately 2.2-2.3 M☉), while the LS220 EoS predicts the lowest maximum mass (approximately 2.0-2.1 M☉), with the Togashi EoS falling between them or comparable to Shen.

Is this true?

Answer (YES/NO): NO